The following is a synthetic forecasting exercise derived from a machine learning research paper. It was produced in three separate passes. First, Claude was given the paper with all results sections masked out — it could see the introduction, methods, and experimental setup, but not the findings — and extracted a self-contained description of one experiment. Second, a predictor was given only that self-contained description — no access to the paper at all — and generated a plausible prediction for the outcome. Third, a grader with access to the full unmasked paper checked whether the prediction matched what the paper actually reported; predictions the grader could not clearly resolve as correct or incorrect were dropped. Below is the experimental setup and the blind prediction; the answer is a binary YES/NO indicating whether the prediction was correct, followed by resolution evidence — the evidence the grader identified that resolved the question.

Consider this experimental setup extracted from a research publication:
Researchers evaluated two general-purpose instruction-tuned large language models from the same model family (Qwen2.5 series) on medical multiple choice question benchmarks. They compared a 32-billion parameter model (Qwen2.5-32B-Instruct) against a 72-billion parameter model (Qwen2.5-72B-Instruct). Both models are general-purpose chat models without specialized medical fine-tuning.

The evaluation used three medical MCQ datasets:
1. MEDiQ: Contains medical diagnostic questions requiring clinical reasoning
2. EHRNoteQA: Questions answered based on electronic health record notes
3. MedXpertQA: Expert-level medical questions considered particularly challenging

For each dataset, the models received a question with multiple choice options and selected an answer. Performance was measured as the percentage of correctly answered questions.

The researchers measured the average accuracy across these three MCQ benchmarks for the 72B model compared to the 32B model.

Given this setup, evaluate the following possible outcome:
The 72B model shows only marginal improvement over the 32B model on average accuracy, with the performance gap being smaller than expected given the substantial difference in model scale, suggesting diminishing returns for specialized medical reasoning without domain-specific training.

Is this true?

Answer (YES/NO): NO